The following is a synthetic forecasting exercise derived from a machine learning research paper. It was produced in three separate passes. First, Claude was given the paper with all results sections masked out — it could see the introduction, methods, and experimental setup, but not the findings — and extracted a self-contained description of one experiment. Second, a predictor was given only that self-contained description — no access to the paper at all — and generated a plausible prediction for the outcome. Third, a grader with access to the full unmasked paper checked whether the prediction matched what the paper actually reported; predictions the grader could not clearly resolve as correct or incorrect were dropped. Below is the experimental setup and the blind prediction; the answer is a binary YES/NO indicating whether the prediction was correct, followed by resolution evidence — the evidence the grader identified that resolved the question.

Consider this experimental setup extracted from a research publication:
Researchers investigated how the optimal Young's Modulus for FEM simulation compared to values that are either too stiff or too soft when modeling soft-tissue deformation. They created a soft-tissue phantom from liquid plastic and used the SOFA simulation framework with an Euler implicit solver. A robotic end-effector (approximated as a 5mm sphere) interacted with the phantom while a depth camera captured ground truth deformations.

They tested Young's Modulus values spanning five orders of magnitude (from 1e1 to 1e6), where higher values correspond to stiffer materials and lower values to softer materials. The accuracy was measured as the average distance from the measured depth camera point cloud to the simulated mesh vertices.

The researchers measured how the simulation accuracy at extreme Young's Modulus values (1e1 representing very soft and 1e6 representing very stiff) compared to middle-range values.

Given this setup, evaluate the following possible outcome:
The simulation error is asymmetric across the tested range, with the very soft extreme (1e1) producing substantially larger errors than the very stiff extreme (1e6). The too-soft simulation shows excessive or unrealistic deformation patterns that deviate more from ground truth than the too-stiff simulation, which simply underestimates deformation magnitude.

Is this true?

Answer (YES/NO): NO